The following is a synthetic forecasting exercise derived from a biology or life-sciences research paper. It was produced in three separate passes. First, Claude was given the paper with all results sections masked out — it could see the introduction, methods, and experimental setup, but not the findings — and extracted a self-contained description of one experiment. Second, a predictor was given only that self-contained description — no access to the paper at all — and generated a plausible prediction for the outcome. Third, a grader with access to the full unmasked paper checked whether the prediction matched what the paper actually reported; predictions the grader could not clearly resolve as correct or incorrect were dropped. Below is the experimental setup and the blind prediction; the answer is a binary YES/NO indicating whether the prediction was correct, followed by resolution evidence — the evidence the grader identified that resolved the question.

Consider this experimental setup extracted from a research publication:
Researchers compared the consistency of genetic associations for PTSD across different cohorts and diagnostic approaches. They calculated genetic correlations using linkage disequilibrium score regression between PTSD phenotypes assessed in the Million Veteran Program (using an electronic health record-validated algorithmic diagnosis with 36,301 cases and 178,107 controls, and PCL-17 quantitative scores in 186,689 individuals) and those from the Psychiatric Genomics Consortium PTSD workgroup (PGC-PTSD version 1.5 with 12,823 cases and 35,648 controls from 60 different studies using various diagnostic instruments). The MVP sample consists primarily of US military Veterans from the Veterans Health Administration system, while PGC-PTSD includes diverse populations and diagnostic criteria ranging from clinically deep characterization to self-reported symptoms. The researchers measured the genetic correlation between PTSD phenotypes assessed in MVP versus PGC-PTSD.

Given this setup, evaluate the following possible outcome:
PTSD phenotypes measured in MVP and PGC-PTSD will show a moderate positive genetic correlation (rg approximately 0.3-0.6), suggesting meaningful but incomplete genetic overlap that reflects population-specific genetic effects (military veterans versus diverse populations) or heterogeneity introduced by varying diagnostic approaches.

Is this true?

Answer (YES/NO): NO